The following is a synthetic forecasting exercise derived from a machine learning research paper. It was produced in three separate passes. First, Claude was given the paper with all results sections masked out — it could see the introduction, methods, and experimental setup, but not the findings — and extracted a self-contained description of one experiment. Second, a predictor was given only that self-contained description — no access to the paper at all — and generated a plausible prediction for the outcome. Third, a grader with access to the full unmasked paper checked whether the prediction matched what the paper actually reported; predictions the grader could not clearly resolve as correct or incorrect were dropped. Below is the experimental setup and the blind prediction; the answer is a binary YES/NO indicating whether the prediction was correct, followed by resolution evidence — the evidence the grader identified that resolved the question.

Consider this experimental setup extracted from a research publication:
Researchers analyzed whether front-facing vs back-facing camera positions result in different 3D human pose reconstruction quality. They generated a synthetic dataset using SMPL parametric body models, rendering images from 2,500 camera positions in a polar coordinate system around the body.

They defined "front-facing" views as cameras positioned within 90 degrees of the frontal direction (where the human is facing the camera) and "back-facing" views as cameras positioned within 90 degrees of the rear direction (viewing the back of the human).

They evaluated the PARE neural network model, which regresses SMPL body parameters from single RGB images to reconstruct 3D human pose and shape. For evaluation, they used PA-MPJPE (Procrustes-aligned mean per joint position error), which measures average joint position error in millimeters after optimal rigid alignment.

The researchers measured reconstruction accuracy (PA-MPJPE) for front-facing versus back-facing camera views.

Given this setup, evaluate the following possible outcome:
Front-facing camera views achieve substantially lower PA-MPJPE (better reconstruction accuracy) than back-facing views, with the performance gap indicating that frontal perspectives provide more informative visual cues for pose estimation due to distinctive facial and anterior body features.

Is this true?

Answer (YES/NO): NO